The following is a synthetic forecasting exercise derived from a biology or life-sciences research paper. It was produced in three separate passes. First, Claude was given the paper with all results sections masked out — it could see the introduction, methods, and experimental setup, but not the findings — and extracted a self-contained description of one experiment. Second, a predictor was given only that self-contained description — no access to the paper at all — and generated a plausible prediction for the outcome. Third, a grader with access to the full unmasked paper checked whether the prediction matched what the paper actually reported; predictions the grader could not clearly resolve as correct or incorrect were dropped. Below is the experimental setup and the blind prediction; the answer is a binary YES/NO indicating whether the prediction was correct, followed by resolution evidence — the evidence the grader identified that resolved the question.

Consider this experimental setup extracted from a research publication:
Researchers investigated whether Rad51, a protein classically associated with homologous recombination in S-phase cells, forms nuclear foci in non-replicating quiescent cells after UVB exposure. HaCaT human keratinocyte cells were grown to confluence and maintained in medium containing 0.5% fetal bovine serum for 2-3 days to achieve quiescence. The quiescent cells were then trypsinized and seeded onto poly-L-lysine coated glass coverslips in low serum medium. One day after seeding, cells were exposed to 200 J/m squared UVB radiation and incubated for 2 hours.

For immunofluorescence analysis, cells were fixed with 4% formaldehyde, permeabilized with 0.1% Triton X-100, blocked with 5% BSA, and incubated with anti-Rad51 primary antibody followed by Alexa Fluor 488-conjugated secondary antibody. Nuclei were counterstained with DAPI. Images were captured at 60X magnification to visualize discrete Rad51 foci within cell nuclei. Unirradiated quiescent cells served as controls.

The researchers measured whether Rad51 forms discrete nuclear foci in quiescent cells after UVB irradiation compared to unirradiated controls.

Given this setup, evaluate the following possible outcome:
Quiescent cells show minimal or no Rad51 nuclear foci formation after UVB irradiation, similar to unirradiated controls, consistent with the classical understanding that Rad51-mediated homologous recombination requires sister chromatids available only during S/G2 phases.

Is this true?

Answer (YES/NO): NO